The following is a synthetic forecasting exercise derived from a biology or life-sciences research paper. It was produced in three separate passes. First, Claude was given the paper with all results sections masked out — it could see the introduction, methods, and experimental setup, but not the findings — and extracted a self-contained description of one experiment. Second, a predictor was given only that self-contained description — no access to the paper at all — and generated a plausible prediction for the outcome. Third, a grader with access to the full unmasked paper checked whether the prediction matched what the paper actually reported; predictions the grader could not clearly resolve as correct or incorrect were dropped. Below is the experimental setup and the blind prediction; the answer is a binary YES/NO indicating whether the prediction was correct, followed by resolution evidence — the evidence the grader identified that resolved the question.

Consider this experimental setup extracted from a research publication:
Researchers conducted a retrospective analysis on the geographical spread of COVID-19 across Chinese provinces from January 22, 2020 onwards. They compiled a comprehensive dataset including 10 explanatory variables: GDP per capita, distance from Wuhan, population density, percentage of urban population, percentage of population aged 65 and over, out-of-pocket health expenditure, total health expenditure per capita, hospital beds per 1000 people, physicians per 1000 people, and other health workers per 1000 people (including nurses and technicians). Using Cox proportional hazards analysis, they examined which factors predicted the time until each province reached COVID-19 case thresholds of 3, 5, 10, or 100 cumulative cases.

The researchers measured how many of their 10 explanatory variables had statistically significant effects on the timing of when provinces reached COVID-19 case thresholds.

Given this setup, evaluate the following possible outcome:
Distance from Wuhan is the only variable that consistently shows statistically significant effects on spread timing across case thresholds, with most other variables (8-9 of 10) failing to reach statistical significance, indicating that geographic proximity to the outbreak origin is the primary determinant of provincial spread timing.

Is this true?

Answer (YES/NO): NO